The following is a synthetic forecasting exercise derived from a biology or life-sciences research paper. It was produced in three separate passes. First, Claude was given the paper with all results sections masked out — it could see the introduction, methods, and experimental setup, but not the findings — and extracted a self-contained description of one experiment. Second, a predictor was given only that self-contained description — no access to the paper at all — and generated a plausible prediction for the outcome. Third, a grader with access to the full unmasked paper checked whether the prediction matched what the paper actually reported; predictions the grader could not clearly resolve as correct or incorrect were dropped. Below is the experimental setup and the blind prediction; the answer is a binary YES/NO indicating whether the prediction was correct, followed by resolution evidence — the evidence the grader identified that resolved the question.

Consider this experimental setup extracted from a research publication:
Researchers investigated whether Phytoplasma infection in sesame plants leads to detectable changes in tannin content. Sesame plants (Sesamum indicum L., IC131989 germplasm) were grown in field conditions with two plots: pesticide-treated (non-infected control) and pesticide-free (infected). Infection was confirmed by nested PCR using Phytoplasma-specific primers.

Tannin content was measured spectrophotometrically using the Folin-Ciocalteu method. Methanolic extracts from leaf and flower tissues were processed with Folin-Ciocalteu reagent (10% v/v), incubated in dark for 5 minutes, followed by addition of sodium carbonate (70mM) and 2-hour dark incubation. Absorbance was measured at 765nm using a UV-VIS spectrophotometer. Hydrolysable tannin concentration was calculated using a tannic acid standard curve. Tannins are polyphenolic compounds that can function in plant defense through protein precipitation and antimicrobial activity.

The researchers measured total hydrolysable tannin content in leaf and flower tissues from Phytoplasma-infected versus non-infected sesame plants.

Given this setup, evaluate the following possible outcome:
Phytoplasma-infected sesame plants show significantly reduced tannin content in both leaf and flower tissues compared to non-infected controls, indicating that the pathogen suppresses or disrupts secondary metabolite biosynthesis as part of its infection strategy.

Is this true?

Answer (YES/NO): NO